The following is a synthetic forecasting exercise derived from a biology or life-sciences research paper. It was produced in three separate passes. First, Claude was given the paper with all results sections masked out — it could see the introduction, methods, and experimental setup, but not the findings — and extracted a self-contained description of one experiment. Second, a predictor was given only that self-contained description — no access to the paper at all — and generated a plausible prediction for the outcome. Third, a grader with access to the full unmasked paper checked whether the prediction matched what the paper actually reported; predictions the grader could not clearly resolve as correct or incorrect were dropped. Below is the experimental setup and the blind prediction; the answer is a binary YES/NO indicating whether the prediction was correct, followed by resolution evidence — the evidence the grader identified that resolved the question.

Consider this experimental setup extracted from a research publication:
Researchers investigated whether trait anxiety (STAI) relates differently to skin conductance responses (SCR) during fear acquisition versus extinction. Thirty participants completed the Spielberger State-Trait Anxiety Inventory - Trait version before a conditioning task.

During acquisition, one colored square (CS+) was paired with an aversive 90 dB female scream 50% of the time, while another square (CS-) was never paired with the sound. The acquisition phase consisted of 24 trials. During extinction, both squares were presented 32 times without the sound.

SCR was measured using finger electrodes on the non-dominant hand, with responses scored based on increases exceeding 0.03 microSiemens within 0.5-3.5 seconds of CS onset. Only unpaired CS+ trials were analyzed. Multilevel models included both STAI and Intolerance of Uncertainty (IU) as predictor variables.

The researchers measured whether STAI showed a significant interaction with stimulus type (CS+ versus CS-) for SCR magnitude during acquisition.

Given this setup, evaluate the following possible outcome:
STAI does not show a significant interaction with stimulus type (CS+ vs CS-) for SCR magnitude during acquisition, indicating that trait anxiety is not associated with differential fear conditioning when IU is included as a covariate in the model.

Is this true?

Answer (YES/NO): NO